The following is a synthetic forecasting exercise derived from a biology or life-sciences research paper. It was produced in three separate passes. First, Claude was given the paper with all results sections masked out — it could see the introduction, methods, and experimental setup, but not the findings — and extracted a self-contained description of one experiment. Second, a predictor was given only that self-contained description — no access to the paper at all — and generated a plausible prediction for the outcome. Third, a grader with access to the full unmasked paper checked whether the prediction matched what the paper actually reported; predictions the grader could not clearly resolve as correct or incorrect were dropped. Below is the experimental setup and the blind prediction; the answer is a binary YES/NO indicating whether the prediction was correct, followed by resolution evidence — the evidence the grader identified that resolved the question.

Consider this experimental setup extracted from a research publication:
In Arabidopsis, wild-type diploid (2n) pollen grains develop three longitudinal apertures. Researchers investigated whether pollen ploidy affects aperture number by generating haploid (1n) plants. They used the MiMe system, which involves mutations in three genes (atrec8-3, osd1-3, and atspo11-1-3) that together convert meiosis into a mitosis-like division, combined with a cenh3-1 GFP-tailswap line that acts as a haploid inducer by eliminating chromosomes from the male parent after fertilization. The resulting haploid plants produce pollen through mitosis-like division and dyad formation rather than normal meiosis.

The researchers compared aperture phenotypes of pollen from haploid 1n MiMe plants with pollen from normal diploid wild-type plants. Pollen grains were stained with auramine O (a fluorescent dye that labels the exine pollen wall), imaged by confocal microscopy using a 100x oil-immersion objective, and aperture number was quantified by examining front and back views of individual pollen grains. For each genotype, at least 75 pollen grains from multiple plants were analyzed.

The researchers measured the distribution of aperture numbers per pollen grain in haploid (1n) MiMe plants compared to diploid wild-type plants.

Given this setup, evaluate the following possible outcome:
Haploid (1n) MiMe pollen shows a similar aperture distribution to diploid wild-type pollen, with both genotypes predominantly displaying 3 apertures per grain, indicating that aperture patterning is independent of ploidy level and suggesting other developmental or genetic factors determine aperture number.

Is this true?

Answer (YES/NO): NO